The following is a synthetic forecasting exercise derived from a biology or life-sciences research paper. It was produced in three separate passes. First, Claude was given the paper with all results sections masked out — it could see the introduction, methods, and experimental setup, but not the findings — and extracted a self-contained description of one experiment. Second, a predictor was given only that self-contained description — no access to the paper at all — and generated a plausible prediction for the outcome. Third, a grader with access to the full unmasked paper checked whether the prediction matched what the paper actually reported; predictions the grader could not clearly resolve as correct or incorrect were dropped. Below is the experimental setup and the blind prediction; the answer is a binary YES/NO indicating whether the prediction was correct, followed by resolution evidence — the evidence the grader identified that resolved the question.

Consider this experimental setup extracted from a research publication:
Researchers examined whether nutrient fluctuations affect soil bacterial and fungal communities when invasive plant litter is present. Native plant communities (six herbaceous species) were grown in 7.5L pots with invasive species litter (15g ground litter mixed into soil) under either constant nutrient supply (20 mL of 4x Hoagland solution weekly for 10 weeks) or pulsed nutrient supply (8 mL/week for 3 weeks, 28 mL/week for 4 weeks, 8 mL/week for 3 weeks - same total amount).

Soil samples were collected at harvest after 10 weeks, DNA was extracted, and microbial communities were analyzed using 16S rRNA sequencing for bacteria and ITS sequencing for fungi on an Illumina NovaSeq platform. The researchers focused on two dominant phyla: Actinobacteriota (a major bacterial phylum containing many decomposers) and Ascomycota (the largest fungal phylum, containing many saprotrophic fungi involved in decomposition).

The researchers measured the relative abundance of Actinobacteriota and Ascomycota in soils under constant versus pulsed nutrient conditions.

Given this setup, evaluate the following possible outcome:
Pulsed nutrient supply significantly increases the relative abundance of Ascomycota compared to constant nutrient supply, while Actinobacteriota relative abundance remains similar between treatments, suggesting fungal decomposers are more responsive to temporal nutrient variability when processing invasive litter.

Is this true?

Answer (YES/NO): NO